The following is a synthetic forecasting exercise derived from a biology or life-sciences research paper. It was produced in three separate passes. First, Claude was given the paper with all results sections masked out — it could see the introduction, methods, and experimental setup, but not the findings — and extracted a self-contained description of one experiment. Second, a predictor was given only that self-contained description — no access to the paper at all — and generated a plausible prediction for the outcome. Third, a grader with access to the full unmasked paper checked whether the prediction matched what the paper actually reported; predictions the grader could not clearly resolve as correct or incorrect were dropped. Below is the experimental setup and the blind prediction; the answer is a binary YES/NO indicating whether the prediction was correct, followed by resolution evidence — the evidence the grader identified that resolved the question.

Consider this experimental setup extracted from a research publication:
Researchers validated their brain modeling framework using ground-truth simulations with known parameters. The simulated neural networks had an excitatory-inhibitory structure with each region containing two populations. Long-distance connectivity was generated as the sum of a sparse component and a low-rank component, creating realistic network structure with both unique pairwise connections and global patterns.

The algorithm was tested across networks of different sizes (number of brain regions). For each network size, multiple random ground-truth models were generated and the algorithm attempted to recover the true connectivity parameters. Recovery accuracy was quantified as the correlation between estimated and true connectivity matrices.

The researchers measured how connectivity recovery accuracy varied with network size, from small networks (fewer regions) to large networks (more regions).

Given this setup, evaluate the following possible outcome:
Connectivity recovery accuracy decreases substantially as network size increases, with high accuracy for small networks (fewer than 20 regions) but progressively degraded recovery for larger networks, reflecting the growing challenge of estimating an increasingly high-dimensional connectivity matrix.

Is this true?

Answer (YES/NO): NO